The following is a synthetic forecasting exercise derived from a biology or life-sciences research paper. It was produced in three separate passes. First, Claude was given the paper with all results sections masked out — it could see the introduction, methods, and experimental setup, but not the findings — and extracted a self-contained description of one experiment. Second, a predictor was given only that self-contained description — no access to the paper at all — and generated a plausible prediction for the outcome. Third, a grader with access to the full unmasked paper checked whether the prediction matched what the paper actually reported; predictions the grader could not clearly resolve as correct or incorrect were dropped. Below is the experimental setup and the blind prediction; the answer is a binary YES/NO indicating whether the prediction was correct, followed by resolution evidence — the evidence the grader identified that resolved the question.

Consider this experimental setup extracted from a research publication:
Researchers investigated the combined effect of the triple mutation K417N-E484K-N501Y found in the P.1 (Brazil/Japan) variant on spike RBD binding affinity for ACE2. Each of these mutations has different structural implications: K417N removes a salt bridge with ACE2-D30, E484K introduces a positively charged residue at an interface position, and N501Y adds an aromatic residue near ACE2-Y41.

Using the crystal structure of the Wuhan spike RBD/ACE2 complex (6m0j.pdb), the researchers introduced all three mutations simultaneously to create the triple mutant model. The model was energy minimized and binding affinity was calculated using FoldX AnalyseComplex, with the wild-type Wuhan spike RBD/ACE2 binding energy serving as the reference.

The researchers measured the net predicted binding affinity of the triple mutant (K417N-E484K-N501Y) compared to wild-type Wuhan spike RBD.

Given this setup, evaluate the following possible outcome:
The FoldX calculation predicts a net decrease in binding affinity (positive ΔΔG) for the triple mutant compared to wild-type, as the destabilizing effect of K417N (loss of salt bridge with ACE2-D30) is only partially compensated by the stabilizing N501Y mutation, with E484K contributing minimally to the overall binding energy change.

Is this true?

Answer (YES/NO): YES